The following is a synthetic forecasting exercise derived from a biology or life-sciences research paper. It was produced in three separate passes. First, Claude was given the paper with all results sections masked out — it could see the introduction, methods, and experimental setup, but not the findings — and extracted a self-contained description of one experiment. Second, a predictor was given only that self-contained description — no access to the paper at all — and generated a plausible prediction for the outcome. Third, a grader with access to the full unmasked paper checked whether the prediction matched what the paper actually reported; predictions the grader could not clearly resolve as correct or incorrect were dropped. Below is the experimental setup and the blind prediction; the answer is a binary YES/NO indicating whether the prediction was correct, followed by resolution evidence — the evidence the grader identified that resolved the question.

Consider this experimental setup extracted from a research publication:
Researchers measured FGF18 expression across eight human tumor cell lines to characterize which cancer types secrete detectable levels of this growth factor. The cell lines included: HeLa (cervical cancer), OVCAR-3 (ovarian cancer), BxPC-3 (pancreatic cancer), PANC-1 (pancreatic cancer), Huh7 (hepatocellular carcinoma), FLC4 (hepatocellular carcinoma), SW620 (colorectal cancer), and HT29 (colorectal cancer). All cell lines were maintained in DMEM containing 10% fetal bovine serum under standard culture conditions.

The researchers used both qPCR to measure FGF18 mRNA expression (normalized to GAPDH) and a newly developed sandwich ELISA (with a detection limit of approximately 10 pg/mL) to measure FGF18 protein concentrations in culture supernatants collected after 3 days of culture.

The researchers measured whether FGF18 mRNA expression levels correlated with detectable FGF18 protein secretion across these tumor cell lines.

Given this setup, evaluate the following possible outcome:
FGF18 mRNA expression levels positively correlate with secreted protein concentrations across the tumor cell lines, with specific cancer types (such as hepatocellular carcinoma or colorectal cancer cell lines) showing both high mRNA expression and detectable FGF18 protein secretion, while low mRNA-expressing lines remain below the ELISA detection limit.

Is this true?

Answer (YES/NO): NO